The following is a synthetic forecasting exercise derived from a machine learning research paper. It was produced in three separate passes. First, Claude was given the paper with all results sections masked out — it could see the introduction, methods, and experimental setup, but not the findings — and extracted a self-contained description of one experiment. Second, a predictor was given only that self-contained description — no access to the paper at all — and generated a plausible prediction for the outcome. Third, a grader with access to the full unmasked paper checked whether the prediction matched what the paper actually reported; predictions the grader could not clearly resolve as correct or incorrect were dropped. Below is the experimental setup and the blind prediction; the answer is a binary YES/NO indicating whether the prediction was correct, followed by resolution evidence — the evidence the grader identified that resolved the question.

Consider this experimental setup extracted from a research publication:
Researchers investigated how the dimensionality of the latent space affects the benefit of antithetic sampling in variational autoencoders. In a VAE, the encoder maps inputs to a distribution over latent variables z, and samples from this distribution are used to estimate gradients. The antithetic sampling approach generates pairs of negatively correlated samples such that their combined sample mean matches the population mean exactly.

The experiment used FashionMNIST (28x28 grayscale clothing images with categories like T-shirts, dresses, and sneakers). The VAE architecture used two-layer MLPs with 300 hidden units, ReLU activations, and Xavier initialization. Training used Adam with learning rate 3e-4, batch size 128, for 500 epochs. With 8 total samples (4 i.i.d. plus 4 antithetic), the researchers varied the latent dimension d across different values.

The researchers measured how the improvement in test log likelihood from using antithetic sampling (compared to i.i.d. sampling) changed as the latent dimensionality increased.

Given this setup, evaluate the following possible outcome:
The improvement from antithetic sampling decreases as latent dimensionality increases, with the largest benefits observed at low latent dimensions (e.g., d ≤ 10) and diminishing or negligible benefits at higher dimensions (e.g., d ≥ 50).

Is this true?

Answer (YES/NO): NO